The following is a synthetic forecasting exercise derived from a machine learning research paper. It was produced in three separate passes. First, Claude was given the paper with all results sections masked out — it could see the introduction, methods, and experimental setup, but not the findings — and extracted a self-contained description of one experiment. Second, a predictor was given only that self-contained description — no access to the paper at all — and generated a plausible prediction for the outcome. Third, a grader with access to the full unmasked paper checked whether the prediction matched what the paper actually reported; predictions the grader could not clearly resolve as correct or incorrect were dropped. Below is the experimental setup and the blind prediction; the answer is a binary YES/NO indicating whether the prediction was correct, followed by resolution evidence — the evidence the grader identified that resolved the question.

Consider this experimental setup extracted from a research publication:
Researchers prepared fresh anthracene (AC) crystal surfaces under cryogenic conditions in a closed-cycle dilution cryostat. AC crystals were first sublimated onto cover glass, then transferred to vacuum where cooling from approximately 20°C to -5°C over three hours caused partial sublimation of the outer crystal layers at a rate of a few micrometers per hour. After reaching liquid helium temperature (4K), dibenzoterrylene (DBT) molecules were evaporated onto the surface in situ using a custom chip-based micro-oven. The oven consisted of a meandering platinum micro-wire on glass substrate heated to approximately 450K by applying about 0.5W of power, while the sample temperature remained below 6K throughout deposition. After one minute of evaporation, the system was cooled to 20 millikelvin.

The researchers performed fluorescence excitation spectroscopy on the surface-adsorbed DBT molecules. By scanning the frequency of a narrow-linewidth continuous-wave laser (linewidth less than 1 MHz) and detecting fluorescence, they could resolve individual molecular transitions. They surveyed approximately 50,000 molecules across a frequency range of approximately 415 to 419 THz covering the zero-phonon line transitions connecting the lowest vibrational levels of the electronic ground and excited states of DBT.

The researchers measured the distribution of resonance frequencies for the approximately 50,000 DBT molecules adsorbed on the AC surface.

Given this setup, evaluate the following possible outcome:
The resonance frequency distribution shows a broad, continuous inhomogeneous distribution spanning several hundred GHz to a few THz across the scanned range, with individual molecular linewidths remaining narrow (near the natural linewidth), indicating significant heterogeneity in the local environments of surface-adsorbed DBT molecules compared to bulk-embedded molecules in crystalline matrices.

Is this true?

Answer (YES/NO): NO